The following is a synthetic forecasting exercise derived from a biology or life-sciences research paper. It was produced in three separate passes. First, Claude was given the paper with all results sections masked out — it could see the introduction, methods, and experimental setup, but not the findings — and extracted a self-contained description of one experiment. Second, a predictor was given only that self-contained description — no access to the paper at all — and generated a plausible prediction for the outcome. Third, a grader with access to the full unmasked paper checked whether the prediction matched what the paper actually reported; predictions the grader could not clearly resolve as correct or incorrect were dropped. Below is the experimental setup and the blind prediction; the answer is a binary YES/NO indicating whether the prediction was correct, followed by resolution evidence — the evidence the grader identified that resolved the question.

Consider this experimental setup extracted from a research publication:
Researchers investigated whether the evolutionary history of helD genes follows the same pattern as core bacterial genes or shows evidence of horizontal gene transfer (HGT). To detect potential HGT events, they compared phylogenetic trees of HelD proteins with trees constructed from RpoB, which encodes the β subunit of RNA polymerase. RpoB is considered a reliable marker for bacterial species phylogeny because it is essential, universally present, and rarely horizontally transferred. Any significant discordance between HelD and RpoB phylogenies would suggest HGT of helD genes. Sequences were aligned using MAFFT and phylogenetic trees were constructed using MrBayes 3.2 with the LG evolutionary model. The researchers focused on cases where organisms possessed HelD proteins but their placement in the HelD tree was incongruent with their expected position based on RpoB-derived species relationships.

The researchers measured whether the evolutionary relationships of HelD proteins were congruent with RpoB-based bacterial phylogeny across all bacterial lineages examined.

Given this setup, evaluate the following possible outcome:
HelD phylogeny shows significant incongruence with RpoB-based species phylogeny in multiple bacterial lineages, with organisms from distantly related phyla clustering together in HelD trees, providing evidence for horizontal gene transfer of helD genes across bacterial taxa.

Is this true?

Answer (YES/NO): YES